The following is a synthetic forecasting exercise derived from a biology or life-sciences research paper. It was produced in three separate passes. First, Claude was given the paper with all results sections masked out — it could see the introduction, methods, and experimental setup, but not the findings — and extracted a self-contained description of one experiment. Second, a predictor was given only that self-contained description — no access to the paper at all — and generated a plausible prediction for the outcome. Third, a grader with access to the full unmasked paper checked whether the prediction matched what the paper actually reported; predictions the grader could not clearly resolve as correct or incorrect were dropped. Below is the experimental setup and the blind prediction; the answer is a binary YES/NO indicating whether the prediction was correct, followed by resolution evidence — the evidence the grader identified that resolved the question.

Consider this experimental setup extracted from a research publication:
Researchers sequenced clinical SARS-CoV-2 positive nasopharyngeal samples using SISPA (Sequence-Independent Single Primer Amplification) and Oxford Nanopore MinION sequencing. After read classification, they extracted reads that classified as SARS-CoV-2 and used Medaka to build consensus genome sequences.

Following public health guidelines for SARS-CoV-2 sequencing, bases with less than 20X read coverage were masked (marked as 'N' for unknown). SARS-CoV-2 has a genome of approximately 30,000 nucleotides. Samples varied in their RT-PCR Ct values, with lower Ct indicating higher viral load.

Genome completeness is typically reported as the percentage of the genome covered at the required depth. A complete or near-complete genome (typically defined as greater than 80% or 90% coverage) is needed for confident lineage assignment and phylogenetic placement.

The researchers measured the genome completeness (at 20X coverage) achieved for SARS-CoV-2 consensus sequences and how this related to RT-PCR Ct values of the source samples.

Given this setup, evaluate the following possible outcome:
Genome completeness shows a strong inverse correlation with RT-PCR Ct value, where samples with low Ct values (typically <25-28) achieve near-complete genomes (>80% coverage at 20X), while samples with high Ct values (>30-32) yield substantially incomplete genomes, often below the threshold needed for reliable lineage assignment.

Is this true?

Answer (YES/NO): YES